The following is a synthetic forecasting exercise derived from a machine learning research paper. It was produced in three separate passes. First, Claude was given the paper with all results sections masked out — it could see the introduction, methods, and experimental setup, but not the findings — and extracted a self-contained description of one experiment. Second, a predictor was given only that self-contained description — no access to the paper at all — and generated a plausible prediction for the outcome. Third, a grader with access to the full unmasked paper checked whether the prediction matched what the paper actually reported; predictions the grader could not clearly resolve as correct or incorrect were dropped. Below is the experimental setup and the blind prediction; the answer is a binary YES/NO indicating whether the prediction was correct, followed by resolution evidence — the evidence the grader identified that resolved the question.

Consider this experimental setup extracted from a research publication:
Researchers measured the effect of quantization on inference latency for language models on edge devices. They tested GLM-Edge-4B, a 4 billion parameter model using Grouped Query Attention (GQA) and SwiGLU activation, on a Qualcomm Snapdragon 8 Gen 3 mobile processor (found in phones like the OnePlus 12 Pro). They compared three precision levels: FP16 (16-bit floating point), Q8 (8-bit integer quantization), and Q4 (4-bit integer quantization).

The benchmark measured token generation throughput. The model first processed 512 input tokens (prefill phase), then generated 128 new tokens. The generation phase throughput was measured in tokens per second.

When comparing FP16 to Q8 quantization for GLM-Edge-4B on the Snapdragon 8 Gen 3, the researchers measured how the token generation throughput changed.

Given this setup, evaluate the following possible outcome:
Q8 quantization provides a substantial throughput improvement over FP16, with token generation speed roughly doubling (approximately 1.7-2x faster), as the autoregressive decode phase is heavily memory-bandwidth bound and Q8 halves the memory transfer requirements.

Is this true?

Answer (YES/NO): YES